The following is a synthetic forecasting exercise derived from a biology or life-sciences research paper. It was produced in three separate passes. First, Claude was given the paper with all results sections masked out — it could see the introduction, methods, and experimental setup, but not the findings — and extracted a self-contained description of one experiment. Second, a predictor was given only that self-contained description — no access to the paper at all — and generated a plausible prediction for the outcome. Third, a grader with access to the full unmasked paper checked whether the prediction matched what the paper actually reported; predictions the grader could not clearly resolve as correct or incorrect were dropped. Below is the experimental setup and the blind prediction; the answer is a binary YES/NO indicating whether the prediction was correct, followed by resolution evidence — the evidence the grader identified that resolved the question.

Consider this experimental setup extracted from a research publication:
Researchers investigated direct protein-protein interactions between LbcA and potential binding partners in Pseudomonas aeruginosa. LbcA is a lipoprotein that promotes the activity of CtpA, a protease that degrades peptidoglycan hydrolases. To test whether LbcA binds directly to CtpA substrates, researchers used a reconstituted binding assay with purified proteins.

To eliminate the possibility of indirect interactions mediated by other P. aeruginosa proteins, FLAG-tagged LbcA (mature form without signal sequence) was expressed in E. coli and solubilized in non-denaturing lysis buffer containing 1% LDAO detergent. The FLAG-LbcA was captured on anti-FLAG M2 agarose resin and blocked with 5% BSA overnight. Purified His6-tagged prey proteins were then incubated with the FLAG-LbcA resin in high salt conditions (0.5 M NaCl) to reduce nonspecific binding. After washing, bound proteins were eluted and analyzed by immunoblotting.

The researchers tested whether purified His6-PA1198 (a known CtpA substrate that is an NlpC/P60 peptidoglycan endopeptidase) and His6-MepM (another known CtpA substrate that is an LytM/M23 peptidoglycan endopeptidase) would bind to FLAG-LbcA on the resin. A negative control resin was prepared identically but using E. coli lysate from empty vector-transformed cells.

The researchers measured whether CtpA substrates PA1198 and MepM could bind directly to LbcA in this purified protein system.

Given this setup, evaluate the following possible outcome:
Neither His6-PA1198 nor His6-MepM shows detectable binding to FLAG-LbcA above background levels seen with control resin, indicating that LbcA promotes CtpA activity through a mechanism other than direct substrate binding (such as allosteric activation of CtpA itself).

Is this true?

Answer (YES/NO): NO